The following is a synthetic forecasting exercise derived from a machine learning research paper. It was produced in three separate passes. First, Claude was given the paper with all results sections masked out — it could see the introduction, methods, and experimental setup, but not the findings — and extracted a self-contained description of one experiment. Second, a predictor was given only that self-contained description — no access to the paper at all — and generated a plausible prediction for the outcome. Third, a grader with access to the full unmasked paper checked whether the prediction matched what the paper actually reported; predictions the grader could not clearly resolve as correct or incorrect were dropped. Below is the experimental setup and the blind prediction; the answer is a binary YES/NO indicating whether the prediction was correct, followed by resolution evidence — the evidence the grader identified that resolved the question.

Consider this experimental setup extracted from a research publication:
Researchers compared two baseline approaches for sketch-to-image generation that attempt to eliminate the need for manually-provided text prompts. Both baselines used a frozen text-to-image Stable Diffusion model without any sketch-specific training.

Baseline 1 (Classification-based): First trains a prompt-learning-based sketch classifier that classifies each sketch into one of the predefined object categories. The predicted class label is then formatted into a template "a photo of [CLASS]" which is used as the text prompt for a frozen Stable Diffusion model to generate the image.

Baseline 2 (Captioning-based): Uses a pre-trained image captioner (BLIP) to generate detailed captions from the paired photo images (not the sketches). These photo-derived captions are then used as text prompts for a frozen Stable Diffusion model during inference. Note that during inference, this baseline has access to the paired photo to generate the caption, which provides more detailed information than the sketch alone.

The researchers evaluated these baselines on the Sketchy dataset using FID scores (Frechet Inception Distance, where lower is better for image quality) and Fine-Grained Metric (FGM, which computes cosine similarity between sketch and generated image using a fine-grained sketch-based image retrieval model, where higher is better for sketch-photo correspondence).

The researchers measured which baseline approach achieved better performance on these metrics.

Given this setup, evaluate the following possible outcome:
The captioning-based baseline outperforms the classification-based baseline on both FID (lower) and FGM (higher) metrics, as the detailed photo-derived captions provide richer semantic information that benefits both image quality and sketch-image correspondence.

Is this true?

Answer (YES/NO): YES